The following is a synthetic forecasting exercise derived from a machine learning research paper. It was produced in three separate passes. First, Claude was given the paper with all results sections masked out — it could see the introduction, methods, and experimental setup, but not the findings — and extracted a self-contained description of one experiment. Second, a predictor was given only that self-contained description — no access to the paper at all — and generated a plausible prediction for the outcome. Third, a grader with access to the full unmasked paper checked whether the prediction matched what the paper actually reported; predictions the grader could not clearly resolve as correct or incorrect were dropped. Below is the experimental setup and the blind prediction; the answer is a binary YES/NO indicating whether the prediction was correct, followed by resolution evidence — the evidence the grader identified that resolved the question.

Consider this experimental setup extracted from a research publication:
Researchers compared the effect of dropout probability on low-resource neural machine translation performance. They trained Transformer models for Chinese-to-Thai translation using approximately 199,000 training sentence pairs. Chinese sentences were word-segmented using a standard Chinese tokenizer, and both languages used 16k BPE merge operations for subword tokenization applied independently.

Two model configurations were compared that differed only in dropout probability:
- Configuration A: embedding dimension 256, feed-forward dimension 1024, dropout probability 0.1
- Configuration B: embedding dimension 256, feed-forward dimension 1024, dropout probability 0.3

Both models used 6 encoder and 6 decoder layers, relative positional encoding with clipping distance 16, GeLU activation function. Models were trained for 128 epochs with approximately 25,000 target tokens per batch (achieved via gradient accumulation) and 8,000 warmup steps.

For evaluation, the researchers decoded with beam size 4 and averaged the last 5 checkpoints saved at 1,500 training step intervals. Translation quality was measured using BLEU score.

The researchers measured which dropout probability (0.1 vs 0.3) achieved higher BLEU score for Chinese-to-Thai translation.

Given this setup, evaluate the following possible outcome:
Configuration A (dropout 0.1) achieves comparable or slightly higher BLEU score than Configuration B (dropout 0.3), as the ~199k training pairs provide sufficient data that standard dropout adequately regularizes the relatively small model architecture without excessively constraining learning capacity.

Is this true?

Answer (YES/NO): NO